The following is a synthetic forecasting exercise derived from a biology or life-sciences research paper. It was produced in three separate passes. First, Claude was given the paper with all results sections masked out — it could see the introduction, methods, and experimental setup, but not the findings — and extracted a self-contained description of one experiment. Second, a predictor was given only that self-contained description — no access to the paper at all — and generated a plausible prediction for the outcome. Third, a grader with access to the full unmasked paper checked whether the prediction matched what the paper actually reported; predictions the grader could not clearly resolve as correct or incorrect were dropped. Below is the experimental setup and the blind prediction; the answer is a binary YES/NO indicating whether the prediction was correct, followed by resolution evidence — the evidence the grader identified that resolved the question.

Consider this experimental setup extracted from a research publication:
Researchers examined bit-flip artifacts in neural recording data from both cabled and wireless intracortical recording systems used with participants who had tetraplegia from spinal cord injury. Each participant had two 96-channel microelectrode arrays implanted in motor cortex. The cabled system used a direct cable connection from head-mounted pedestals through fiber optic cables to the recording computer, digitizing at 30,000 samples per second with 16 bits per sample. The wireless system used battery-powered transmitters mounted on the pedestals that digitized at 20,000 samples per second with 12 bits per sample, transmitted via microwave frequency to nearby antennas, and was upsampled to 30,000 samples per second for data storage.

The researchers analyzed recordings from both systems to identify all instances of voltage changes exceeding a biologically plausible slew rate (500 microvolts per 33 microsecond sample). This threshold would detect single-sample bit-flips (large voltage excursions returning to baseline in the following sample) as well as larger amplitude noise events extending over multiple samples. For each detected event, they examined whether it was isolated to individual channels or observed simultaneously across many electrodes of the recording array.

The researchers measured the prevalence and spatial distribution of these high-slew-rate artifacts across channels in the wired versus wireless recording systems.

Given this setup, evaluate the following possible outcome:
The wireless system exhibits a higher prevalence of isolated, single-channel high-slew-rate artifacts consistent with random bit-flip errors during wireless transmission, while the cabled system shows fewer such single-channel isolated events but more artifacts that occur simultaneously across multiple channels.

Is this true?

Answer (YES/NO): NO